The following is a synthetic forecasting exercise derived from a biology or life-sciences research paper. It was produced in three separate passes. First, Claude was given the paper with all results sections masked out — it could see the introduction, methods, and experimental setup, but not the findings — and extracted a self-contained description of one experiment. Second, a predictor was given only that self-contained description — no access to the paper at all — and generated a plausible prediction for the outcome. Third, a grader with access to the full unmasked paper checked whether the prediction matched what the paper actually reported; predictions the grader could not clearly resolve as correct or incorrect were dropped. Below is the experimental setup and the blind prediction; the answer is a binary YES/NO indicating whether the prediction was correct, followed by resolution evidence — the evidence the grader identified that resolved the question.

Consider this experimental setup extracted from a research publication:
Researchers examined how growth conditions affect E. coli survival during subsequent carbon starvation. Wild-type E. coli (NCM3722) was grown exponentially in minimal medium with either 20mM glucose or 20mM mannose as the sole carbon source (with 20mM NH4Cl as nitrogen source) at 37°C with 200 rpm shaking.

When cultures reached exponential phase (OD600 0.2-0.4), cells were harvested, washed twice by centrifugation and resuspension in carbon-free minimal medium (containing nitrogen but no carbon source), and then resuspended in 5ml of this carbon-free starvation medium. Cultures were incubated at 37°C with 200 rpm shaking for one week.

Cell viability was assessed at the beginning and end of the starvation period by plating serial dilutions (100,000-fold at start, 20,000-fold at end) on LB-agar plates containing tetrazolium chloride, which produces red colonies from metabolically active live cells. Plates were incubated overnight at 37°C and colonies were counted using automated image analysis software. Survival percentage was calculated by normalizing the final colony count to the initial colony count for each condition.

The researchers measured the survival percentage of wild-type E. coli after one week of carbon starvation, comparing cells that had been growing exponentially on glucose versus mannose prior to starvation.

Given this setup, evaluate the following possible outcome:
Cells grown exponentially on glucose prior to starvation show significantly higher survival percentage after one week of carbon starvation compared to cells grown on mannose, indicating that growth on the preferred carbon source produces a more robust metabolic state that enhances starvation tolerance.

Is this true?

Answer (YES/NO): NO